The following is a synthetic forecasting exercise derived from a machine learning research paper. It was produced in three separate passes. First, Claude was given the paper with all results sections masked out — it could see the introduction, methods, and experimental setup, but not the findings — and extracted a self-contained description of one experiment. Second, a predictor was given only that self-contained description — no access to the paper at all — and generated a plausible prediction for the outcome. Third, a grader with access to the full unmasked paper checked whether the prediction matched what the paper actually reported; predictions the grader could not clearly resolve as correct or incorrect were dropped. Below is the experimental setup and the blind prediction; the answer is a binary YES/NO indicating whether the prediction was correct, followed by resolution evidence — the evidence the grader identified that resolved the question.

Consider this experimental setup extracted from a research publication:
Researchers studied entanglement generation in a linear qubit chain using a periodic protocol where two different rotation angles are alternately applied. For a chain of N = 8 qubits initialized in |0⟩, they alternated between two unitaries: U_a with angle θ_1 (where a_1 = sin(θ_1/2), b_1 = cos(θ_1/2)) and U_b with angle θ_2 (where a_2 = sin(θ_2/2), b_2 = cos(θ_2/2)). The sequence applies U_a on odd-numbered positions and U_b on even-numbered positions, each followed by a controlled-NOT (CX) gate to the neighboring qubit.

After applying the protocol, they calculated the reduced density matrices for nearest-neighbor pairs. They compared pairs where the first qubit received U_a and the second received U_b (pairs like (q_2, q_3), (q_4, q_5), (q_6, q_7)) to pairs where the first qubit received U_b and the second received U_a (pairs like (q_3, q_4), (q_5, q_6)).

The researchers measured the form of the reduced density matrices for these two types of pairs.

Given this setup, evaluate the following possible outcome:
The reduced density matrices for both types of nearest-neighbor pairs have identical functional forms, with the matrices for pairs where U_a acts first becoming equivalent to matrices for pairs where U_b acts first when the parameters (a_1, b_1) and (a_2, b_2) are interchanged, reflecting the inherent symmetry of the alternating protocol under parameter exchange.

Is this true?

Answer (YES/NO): YES